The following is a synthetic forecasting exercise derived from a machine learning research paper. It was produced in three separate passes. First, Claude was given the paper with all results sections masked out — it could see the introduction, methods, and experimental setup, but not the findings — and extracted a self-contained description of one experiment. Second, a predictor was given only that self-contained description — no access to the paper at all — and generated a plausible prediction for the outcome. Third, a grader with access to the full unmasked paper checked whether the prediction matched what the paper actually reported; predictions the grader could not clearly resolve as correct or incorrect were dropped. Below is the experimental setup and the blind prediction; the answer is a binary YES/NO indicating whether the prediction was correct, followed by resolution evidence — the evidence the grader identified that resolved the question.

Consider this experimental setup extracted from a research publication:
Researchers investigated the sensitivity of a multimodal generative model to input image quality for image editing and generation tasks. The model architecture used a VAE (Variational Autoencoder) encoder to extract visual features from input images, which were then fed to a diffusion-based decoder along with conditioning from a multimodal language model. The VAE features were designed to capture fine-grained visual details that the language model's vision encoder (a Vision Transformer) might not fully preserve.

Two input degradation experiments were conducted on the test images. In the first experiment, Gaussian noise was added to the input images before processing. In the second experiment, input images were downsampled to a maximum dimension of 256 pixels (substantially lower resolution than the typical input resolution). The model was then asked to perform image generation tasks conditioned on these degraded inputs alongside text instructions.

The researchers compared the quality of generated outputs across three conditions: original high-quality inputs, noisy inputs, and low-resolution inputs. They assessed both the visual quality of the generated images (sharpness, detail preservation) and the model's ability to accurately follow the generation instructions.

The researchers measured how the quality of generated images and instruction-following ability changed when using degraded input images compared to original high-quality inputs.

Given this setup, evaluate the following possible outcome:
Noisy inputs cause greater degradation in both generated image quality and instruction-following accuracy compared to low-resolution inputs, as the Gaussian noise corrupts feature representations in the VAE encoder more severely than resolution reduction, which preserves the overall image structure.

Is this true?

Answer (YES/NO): NO